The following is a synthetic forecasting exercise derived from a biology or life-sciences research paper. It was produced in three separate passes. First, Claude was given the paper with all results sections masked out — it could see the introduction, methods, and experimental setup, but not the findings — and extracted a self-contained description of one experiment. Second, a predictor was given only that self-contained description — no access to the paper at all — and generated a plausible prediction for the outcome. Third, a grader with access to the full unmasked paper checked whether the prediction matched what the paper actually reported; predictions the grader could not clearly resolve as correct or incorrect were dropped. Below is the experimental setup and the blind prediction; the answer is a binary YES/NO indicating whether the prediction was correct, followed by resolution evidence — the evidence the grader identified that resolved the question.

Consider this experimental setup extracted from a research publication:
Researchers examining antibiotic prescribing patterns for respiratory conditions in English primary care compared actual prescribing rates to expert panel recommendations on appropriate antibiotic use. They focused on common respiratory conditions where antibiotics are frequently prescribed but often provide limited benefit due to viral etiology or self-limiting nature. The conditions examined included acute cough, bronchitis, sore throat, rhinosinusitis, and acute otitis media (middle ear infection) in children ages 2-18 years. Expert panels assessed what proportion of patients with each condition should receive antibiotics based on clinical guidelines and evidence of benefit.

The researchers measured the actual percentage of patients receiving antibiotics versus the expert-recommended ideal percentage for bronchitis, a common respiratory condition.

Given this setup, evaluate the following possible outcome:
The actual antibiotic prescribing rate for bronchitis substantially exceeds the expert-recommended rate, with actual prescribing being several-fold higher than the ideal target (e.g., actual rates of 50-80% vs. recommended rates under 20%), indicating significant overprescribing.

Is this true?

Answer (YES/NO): YES